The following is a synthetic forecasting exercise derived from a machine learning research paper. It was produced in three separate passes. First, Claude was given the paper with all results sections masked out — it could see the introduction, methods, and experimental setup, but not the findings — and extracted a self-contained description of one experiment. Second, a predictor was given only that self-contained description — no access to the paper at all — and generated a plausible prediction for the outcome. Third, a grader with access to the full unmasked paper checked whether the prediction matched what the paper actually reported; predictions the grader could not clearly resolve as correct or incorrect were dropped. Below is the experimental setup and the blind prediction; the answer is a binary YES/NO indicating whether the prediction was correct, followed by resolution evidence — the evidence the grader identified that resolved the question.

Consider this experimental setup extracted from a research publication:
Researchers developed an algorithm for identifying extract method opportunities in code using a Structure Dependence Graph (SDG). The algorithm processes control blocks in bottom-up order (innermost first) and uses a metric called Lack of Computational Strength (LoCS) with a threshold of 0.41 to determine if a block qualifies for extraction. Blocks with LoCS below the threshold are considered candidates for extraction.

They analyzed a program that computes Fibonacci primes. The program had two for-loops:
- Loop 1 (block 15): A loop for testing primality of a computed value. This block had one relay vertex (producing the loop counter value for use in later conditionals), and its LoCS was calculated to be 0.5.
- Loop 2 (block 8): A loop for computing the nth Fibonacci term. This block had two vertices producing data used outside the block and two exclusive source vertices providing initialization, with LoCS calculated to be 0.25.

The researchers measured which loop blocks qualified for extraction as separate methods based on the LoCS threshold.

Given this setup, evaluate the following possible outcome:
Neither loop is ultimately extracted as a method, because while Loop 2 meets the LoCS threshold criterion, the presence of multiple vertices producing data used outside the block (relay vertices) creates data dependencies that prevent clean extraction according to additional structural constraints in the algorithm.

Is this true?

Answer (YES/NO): NO